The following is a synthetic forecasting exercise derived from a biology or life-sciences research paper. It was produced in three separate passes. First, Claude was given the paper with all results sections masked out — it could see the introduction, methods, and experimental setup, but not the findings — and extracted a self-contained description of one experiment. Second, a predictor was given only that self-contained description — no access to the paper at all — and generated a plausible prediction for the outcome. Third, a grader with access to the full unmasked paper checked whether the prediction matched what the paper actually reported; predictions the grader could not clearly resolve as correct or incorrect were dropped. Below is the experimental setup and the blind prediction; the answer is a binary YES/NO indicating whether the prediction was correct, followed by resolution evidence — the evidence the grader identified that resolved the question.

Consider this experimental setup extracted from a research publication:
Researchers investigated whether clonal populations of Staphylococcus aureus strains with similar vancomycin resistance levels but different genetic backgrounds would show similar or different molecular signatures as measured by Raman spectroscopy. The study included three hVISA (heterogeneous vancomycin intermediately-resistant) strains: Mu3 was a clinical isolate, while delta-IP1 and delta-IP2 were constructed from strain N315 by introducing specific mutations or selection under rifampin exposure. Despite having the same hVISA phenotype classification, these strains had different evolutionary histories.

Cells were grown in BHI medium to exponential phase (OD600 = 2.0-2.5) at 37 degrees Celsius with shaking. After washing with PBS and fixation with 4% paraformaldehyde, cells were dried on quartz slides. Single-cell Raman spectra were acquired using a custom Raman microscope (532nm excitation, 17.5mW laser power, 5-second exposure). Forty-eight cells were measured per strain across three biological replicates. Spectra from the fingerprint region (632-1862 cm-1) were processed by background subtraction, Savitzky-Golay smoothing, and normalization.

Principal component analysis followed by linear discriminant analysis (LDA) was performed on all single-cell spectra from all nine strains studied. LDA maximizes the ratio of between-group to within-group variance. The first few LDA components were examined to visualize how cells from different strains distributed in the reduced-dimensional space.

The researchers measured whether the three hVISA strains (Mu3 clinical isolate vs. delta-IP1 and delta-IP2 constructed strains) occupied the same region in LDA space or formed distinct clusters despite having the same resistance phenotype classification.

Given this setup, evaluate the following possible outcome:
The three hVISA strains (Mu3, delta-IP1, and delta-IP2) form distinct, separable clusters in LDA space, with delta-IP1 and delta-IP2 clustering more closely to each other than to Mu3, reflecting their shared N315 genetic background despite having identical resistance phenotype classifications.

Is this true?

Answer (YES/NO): YES